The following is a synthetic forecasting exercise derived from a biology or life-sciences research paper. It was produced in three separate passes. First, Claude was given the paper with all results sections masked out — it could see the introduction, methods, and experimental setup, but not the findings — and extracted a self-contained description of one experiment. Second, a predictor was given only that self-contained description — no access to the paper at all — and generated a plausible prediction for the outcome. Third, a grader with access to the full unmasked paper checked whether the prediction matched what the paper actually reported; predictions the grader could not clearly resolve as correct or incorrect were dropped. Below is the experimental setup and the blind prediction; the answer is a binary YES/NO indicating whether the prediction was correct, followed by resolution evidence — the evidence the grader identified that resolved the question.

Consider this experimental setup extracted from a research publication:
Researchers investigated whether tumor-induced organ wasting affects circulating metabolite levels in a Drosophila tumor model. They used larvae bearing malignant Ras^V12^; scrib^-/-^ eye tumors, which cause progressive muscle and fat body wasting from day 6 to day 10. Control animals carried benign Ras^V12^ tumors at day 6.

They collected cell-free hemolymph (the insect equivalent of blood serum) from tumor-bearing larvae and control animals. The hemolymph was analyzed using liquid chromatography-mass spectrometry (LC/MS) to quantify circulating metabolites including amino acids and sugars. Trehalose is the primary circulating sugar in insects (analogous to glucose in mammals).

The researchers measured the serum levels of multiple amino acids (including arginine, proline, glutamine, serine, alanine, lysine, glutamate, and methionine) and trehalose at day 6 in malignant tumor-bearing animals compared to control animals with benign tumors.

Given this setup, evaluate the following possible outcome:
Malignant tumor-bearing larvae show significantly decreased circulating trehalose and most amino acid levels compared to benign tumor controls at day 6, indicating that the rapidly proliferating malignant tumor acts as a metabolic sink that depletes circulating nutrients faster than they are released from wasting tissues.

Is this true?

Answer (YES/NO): NO